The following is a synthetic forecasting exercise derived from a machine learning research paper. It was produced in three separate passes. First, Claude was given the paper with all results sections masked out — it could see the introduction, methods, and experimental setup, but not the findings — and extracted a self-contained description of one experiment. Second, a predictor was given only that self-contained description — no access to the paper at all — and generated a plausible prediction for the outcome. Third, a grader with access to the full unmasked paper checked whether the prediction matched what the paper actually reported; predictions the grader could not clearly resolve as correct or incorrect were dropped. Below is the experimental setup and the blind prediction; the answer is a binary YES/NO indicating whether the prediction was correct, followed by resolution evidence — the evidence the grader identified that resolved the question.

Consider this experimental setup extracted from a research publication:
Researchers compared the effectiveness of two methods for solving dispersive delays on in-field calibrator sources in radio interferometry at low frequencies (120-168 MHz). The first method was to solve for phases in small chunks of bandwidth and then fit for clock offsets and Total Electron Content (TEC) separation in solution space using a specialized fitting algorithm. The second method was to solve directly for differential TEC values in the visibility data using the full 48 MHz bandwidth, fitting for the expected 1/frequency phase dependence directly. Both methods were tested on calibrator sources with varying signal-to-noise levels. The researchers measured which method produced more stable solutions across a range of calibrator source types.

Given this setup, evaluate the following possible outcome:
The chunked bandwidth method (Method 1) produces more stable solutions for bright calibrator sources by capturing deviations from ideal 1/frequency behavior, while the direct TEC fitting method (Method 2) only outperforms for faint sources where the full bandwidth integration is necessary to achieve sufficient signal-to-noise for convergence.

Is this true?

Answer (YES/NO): NO